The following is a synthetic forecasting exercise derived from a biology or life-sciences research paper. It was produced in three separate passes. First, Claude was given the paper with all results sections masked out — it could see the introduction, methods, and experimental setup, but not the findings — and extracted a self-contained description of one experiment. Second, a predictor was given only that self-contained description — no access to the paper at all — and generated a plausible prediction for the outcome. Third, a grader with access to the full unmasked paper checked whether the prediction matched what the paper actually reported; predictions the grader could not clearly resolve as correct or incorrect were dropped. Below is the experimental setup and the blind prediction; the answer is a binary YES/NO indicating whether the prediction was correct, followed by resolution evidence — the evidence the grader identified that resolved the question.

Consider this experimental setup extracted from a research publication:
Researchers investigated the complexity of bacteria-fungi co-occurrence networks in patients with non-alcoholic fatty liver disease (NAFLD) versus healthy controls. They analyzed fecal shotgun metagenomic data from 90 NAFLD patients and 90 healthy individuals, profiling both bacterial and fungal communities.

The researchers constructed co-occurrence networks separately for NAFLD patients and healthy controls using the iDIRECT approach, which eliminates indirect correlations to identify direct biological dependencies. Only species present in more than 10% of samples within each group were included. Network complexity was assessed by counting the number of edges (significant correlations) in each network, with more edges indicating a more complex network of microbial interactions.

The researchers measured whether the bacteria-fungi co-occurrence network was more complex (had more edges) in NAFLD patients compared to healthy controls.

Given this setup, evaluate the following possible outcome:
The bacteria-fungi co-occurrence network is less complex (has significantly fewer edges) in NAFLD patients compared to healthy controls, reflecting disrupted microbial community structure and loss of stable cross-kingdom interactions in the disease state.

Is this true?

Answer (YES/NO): NO